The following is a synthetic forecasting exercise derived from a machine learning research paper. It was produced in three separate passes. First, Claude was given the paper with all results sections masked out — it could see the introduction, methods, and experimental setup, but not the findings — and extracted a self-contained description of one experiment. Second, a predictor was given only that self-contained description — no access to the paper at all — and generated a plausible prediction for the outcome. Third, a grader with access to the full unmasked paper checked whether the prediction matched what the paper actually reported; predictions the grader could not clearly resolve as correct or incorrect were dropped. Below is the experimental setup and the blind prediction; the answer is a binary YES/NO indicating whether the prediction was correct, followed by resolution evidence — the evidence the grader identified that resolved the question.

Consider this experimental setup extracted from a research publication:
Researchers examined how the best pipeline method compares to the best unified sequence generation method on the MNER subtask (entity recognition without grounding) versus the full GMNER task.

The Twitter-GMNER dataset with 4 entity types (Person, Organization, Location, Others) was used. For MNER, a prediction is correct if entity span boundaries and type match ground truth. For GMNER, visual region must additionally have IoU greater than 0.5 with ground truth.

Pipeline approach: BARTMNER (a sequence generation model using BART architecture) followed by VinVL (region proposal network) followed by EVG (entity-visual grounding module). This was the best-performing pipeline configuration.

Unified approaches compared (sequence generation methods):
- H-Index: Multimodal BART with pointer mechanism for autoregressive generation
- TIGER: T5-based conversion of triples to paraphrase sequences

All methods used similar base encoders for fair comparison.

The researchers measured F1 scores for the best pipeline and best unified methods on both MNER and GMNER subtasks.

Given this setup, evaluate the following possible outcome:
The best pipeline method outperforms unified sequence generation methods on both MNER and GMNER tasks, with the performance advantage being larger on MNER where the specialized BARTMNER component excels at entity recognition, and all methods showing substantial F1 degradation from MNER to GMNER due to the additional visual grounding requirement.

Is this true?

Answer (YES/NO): NO